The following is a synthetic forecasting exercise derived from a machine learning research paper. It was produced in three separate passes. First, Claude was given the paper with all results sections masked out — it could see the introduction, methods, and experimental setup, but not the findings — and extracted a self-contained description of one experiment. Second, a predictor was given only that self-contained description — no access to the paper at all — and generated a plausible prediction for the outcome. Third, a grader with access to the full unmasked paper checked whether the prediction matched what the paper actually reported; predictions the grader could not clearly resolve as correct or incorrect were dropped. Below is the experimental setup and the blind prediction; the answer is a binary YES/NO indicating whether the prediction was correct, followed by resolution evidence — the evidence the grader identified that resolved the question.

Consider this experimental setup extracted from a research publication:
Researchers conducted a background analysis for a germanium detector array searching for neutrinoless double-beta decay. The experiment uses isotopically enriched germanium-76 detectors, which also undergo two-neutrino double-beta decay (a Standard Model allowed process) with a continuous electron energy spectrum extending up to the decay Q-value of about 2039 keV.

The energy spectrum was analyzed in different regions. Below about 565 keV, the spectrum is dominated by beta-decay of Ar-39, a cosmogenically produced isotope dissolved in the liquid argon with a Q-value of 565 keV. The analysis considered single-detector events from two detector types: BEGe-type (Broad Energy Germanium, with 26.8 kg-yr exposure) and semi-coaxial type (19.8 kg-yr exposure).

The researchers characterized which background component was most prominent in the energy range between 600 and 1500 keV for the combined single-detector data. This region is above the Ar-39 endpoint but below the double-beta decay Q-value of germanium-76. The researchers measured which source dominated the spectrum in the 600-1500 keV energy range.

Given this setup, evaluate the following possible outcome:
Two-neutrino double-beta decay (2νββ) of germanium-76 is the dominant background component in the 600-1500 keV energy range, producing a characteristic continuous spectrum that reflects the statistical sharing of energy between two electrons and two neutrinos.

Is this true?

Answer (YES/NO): YES